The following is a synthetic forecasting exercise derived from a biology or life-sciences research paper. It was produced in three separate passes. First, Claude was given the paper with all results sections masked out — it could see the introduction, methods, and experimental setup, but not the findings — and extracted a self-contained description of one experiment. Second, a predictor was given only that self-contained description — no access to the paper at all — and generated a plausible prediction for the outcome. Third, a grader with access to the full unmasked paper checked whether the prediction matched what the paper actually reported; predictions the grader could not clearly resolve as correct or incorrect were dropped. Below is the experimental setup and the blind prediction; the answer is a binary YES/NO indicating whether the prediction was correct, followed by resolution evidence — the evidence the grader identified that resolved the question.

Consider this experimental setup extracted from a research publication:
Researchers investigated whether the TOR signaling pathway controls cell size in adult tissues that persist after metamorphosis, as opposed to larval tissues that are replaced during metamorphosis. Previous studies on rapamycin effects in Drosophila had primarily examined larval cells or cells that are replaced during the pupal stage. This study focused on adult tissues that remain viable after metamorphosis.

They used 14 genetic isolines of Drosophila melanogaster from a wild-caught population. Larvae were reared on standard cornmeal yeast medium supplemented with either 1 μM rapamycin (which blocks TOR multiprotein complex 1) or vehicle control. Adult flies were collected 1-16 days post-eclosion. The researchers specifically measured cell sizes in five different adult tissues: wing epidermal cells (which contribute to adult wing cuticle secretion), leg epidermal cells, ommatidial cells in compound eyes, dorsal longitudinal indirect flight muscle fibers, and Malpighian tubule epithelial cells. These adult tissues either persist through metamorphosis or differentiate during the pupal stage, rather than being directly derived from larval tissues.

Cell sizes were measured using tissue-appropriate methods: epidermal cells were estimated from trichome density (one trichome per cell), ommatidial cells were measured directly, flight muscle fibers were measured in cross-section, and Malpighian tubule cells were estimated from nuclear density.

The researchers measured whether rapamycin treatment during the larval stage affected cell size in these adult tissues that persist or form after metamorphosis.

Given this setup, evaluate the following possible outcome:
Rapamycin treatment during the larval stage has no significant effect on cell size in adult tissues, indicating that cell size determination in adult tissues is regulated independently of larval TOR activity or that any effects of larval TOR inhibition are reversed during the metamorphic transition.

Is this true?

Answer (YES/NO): NO